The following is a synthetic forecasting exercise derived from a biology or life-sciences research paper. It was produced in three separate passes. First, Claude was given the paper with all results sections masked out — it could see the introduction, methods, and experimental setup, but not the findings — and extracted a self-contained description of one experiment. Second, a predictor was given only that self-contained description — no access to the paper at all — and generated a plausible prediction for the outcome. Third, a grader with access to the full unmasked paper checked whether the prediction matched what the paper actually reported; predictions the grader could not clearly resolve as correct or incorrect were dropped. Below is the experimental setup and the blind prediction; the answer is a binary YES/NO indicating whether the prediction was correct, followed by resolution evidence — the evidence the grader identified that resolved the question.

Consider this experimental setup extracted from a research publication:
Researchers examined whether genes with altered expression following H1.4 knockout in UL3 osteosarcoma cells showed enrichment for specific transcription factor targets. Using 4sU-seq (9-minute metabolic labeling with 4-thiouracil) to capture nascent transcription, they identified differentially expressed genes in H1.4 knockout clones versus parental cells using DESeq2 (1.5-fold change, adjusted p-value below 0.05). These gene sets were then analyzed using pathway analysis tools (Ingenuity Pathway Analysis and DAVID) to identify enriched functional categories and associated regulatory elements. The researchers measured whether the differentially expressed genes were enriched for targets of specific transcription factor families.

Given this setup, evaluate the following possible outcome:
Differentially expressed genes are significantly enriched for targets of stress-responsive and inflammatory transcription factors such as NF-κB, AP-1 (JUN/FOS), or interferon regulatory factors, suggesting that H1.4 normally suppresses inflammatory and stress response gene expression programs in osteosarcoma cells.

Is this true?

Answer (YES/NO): YES